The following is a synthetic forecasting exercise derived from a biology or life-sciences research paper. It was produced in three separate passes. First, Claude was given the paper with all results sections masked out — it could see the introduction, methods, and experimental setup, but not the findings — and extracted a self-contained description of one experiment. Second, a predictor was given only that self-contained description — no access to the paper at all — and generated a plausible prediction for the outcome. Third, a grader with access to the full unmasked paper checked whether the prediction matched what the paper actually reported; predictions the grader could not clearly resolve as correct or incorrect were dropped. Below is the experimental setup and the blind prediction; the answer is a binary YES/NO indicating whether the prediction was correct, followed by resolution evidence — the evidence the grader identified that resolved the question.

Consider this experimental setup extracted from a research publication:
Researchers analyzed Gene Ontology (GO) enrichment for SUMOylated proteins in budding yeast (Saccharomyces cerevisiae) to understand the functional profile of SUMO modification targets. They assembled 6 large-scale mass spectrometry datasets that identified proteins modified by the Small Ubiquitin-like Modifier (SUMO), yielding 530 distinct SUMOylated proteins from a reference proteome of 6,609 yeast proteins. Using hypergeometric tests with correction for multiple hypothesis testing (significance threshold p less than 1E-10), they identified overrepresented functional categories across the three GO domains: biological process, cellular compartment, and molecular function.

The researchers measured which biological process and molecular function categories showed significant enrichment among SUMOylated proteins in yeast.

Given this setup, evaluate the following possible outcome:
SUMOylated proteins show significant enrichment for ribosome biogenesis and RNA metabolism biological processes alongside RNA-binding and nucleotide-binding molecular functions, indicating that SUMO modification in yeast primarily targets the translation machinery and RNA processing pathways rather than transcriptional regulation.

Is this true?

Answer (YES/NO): NO